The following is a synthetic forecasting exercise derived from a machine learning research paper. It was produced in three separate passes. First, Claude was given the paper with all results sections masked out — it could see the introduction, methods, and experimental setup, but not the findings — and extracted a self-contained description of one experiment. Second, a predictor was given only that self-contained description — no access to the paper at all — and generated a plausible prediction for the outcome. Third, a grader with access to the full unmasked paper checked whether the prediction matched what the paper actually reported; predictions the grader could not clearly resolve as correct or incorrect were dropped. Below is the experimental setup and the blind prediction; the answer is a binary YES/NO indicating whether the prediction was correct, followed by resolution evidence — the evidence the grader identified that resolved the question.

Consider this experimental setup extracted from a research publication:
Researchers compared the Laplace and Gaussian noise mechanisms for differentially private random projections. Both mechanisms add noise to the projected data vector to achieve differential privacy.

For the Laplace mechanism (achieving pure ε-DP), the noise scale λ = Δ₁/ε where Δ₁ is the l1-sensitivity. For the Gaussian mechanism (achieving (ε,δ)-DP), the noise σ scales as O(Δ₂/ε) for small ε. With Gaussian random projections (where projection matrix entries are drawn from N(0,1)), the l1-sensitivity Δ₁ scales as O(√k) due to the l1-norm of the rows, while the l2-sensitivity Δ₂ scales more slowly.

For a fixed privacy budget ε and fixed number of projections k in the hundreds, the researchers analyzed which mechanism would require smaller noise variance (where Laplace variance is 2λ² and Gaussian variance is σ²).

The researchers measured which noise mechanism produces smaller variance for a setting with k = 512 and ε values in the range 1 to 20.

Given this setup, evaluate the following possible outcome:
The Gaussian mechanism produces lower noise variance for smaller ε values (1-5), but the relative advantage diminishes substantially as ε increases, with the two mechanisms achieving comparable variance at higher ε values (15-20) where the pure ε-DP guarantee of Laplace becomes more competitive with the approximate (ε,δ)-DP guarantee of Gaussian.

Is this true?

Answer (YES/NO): NO